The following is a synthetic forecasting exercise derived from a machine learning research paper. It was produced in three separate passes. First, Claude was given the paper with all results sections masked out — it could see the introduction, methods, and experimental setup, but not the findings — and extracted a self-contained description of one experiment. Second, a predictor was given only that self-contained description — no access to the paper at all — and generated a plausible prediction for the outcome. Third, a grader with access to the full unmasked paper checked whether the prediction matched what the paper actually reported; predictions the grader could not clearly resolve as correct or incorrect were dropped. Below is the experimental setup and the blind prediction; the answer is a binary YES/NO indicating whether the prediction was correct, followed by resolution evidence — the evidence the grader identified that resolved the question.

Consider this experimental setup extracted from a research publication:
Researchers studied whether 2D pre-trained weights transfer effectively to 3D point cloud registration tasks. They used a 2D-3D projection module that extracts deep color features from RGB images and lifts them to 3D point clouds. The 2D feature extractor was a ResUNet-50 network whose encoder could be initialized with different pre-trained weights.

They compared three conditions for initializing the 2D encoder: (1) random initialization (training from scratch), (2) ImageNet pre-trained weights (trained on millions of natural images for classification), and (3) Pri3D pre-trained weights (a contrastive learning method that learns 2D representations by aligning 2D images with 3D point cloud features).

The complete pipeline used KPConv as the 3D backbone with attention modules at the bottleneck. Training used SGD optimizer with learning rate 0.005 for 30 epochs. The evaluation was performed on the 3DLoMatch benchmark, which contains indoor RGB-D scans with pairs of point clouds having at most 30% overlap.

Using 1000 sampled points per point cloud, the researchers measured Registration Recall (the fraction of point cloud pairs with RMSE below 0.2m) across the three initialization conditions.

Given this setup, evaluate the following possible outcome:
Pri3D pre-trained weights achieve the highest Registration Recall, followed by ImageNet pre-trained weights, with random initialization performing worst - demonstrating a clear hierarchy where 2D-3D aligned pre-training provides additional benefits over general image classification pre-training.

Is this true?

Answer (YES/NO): YES